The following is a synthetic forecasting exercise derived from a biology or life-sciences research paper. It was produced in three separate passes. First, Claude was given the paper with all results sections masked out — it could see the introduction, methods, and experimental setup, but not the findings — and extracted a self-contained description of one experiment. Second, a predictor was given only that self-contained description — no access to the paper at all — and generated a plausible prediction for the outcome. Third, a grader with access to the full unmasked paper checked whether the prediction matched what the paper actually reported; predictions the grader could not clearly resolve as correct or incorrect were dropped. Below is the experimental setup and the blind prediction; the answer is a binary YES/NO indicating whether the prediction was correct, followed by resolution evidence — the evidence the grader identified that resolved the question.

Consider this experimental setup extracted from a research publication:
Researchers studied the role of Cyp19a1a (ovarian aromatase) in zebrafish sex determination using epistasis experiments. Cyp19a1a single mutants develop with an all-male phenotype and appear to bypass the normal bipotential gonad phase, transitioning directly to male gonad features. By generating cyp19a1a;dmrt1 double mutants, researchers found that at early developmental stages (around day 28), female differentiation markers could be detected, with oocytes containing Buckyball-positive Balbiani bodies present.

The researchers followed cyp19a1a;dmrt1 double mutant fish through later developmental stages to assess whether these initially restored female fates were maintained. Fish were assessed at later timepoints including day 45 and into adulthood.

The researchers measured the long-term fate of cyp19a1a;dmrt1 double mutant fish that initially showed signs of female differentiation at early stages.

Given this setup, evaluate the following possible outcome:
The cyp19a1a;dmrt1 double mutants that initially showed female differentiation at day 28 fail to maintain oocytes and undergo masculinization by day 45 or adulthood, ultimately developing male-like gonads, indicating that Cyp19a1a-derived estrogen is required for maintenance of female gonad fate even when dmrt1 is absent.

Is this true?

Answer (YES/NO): YES